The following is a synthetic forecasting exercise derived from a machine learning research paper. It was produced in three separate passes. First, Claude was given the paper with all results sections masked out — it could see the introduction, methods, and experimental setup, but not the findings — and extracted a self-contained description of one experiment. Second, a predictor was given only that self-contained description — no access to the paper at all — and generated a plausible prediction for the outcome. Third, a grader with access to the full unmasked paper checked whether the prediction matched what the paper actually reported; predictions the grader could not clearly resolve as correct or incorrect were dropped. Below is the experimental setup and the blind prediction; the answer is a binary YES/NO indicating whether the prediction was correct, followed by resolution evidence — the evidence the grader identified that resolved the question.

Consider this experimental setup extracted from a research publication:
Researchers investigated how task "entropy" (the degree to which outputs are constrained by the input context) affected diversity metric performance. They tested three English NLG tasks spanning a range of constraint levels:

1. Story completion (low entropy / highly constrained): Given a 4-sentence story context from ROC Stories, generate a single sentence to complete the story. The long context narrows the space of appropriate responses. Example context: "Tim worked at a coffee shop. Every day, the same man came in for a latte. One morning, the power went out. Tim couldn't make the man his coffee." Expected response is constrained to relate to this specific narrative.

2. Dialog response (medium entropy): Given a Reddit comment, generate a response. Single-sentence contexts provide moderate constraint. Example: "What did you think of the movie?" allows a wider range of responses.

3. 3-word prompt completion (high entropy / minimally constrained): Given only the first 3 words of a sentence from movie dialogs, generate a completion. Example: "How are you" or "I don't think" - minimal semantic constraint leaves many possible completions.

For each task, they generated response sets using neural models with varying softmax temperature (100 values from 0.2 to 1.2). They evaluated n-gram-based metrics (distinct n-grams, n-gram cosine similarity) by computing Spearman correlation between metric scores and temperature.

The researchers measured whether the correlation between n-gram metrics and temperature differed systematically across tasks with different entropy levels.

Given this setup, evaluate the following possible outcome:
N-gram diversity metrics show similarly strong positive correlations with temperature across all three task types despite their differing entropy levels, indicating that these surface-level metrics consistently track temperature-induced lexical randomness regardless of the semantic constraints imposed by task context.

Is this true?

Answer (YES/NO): NO